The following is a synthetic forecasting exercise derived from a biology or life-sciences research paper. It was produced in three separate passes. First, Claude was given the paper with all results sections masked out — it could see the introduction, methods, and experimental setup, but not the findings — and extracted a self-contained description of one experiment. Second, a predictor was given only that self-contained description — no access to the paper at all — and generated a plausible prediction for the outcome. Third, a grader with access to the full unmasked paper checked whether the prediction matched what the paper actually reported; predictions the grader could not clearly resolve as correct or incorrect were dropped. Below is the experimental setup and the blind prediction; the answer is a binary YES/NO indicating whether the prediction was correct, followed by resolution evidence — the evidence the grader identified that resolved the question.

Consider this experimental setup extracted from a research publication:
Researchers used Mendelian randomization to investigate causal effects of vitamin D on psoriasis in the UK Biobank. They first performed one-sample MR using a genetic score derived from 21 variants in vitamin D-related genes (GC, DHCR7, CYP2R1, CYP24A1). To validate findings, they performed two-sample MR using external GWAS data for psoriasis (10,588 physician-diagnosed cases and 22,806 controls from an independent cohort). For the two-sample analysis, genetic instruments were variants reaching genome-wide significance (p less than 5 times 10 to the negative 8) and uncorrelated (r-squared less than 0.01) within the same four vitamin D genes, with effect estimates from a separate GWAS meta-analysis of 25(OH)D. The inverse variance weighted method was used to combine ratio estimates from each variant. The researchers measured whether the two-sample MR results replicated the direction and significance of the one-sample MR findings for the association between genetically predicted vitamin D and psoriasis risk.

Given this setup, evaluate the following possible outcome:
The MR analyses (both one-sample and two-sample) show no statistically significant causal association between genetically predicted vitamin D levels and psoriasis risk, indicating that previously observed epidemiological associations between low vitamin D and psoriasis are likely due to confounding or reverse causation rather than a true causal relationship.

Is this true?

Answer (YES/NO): NO